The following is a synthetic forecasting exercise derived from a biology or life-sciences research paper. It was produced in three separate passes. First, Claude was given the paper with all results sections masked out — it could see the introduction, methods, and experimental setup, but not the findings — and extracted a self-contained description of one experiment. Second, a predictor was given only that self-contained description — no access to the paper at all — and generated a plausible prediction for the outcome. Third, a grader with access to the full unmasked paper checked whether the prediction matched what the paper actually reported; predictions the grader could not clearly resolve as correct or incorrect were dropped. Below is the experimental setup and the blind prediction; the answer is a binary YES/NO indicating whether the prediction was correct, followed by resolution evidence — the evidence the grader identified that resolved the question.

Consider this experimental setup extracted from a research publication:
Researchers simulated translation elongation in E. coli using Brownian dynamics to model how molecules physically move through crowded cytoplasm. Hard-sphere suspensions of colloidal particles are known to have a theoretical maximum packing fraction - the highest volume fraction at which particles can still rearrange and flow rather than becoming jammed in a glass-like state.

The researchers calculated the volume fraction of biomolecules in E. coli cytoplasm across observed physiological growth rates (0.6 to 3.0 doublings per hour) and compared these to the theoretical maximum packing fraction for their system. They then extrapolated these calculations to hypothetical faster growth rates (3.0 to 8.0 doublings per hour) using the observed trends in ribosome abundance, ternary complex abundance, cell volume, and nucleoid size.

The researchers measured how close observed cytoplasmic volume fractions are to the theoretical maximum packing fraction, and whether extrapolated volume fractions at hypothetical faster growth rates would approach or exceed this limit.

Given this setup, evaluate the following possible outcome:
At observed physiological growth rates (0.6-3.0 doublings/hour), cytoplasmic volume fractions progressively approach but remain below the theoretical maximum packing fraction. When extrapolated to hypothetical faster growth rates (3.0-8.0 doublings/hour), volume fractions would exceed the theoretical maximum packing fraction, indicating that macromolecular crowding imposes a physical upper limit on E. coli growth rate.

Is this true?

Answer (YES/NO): NO